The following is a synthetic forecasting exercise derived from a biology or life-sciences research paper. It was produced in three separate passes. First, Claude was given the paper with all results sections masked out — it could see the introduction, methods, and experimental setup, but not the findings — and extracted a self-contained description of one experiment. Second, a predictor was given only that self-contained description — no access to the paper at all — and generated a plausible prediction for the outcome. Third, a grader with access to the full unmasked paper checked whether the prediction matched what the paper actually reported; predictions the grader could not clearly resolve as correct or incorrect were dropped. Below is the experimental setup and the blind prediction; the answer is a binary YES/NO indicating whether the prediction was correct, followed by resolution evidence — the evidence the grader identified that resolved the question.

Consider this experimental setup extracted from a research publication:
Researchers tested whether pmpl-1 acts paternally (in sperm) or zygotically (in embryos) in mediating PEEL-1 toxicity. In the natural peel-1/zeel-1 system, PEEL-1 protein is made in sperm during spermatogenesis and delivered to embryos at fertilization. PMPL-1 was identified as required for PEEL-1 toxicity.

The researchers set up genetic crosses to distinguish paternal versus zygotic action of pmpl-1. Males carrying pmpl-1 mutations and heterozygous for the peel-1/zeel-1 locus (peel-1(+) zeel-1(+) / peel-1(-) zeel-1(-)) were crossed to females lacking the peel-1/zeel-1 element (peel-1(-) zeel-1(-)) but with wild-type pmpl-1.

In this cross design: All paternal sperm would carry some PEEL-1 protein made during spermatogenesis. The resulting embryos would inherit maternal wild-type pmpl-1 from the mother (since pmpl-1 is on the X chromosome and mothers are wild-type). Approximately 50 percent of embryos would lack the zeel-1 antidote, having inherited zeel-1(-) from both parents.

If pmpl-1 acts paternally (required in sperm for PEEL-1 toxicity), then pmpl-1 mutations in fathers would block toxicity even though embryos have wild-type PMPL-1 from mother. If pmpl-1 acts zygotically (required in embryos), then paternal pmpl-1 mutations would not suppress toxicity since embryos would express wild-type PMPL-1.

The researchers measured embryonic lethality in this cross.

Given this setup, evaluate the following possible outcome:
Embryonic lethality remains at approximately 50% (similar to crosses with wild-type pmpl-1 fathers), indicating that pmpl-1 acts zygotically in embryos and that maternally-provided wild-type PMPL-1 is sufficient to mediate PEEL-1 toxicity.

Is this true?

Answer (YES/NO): YES